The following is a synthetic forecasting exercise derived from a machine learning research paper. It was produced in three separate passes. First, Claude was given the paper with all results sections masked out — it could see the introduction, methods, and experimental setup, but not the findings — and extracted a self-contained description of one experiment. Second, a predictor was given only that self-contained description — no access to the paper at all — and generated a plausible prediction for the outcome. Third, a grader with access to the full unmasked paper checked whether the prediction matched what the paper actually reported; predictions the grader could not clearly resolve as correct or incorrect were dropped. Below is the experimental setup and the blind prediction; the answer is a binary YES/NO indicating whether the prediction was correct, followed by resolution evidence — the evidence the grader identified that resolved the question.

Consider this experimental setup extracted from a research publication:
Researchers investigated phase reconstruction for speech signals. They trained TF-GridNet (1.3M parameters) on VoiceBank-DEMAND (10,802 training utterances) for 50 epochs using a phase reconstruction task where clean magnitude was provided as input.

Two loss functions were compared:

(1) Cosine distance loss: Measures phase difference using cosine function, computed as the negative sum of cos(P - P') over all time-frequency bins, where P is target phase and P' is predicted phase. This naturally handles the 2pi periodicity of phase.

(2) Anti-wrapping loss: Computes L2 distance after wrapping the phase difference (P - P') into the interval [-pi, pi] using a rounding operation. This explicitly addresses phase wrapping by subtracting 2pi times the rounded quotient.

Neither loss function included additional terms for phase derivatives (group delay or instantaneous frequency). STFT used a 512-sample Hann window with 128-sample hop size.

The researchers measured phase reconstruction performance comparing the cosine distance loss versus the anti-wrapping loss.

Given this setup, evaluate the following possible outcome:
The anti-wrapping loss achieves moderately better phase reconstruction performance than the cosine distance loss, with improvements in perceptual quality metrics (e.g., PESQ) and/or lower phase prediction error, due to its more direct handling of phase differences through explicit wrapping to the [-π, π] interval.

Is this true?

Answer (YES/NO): NO